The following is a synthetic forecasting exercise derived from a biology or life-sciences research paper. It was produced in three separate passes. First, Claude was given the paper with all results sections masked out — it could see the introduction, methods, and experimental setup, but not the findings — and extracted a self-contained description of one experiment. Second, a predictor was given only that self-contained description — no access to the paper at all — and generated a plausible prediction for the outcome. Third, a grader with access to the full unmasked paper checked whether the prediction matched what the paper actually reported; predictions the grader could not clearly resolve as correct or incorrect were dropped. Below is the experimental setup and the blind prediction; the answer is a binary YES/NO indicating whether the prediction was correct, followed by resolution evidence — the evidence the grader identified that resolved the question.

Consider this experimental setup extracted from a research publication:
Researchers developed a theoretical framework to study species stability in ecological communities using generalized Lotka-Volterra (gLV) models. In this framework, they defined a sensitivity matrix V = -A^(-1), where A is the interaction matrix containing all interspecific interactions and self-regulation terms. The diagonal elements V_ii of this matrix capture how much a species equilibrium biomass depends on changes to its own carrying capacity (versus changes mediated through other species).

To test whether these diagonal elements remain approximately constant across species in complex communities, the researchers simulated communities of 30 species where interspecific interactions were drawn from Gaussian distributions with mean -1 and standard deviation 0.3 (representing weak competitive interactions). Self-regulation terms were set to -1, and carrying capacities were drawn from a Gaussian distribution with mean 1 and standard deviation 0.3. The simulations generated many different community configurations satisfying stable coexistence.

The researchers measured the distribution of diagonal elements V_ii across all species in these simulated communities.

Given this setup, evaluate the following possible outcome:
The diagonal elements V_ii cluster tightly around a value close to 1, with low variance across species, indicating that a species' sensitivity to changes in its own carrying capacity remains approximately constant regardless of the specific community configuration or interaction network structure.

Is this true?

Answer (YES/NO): YES